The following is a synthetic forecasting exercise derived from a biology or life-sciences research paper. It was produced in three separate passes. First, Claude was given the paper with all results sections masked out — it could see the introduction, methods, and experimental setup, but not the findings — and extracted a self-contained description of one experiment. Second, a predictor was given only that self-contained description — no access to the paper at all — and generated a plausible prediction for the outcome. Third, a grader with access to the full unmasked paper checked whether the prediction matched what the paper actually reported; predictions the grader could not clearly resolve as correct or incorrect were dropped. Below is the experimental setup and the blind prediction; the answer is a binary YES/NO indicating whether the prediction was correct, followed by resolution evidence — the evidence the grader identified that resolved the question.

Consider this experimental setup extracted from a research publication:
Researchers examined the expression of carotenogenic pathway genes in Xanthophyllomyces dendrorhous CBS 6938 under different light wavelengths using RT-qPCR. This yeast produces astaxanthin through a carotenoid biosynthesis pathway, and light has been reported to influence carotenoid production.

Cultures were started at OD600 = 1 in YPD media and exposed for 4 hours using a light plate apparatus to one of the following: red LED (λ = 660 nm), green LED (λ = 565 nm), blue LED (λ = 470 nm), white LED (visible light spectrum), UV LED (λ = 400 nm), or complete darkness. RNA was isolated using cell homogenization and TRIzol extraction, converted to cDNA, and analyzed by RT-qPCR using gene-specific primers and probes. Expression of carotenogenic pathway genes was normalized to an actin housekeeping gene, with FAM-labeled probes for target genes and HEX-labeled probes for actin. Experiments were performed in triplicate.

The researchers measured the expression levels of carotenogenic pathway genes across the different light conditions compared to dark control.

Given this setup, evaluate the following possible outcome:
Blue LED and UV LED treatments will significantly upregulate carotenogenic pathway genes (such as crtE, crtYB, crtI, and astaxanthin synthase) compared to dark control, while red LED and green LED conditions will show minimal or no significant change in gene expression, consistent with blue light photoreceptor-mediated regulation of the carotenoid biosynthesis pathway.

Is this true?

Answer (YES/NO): NO